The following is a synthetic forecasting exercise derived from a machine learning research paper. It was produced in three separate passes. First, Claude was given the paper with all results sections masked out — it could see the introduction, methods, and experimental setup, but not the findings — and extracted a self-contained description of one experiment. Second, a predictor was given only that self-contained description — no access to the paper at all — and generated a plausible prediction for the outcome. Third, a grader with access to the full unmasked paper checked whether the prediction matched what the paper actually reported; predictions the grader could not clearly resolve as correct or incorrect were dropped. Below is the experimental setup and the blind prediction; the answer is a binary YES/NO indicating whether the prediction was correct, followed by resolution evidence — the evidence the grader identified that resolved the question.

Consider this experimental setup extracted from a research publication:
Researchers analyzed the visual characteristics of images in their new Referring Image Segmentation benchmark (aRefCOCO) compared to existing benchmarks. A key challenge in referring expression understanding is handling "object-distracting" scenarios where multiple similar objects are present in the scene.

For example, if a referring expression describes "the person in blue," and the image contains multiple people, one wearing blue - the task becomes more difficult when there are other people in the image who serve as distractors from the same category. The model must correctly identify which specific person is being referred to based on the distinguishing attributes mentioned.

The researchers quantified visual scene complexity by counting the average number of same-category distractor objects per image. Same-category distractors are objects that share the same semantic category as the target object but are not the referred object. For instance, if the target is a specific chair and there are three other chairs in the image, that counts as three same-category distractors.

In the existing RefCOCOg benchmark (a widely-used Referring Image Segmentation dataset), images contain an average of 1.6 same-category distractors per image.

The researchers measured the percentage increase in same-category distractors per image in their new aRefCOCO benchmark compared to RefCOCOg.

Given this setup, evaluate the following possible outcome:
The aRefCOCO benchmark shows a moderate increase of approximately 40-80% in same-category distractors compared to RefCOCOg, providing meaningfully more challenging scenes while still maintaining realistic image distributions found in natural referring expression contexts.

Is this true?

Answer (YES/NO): NO